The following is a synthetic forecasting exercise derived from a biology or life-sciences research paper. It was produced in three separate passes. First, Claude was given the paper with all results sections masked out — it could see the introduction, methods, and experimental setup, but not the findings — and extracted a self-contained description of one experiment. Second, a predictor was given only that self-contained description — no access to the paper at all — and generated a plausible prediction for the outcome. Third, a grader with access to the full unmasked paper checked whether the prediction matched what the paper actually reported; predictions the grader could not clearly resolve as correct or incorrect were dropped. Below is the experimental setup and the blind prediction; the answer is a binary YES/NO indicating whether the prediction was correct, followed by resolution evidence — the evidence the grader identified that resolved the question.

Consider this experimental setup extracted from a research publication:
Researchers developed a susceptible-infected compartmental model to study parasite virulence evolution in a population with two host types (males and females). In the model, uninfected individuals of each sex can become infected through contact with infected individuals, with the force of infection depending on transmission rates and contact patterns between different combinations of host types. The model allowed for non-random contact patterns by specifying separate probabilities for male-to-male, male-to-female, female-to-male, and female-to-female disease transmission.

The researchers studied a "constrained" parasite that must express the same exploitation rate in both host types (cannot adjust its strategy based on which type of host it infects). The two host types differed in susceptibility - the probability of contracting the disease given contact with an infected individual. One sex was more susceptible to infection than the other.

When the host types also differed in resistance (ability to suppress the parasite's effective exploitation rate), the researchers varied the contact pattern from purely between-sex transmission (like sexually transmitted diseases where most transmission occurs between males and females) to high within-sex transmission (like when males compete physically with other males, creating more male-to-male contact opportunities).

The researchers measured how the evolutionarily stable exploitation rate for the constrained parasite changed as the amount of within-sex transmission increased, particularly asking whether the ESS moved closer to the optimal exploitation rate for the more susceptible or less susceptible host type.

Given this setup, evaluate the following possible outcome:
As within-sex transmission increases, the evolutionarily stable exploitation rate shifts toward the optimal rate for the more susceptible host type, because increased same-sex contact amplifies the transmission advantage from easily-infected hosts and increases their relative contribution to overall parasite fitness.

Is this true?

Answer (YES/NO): YES